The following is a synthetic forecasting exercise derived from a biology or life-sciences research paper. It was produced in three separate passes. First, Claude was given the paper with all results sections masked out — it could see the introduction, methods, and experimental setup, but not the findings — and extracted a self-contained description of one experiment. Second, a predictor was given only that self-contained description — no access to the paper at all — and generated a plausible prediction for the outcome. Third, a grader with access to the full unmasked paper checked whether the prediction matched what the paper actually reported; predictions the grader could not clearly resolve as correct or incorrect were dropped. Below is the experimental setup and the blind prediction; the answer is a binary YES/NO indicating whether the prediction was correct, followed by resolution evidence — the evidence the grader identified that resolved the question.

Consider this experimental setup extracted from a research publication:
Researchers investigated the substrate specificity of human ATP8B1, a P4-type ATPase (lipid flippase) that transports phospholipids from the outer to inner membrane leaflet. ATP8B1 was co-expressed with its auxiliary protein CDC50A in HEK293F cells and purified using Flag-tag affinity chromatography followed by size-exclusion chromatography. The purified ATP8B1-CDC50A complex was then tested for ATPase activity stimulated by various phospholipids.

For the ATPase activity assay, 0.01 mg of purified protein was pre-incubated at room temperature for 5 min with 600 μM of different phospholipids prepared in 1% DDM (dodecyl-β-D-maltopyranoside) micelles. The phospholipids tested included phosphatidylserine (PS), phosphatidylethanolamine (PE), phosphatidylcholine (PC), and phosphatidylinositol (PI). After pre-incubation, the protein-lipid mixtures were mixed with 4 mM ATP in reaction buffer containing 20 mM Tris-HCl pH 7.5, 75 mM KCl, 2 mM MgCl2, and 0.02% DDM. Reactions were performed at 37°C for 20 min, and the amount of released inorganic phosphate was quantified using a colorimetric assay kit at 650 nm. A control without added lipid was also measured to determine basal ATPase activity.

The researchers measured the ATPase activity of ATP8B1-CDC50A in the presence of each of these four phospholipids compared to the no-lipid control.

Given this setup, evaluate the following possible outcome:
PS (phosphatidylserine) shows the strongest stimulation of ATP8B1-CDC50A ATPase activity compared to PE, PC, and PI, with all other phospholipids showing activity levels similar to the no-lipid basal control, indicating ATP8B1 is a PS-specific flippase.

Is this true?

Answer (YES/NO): YES